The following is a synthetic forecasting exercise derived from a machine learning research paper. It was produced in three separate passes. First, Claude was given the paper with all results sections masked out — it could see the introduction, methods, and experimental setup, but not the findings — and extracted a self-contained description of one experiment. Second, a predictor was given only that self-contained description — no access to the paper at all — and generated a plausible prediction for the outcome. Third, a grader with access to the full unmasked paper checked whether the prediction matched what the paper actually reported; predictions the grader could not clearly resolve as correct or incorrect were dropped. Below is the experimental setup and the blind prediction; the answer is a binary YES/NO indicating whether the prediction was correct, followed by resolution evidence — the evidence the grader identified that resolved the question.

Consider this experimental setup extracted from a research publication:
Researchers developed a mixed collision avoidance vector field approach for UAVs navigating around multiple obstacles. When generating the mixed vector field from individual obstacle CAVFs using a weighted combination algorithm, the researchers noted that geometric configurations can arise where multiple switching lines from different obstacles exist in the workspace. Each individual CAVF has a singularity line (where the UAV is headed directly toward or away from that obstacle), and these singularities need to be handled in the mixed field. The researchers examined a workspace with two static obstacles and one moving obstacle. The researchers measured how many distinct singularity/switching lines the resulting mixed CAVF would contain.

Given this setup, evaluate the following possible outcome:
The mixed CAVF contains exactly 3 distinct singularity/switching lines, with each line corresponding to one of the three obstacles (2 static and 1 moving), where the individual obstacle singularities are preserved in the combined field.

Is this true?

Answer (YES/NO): YES